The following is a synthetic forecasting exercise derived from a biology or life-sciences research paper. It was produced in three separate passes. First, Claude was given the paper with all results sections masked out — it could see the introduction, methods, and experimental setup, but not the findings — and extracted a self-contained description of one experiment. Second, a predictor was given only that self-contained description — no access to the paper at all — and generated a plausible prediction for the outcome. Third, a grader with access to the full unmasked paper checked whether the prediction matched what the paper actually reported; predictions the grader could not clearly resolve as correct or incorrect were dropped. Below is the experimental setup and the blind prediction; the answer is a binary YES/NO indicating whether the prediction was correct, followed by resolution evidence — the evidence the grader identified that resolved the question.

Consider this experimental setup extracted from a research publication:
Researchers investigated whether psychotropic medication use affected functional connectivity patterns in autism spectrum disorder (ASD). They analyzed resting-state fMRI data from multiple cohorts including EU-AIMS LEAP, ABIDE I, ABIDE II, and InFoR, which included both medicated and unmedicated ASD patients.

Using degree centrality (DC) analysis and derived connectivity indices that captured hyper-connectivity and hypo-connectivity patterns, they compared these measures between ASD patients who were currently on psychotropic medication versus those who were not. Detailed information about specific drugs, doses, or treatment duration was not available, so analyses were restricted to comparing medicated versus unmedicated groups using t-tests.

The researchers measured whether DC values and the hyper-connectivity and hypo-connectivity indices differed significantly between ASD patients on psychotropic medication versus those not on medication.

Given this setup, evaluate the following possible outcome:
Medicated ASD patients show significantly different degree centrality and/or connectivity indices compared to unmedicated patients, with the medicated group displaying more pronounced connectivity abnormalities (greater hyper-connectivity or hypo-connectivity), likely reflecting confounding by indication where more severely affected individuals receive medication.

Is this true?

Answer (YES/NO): NO